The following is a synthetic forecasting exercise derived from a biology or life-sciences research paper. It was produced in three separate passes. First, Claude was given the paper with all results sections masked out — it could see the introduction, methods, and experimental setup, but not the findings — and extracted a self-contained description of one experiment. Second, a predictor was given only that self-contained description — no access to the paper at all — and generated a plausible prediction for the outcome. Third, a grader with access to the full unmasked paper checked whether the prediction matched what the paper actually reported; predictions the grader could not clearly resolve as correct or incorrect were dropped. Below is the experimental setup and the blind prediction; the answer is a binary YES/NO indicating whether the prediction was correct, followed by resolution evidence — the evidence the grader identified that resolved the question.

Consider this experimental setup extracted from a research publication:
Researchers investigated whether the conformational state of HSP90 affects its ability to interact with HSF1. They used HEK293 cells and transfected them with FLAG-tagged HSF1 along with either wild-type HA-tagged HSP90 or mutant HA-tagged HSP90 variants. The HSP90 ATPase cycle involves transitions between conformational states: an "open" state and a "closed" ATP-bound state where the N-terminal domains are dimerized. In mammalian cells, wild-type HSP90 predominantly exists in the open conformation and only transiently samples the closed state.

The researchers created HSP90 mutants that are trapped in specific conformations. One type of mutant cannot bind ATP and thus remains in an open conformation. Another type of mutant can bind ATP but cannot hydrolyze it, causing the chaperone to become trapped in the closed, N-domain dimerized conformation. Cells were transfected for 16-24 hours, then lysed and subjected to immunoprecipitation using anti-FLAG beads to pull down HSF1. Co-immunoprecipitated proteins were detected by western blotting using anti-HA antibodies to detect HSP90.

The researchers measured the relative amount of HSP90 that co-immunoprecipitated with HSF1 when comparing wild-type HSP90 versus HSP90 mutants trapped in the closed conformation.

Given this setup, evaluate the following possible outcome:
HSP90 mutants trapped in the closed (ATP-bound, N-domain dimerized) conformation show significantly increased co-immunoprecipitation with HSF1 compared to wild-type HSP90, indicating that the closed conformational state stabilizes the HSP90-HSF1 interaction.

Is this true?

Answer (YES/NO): YES